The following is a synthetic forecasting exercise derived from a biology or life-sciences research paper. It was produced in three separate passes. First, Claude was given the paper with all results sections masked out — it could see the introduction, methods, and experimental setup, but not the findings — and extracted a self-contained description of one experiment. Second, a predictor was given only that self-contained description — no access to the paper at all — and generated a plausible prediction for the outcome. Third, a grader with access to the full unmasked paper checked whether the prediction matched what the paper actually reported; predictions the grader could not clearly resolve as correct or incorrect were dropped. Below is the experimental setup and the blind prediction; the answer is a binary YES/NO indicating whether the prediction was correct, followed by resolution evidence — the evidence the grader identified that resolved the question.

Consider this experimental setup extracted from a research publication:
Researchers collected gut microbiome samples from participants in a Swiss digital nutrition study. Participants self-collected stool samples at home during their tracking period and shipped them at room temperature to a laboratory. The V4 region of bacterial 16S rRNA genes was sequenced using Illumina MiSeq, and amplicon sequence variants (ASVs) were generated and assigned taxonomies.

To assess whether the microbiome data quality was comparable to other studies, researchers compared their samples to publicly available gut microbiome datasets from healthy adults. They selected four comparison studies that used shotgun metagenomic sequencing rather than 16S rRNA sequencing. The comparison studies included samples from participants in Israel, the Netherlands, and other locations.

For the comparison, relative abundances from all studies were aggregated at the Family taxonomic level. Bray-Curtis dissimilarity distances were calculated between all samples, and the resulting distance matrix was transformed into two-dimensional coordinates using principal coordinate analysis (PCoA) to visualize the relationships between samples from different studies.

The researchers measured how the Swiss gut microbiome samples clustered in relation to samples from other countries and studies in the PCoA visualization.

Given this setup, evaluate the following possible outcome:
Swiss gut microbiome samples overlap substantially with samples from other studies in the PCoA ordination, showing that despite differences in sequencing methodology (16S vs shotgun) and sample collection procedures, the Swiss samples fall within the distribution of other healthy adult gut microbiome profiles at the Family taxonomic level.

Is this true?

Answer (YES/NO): NO